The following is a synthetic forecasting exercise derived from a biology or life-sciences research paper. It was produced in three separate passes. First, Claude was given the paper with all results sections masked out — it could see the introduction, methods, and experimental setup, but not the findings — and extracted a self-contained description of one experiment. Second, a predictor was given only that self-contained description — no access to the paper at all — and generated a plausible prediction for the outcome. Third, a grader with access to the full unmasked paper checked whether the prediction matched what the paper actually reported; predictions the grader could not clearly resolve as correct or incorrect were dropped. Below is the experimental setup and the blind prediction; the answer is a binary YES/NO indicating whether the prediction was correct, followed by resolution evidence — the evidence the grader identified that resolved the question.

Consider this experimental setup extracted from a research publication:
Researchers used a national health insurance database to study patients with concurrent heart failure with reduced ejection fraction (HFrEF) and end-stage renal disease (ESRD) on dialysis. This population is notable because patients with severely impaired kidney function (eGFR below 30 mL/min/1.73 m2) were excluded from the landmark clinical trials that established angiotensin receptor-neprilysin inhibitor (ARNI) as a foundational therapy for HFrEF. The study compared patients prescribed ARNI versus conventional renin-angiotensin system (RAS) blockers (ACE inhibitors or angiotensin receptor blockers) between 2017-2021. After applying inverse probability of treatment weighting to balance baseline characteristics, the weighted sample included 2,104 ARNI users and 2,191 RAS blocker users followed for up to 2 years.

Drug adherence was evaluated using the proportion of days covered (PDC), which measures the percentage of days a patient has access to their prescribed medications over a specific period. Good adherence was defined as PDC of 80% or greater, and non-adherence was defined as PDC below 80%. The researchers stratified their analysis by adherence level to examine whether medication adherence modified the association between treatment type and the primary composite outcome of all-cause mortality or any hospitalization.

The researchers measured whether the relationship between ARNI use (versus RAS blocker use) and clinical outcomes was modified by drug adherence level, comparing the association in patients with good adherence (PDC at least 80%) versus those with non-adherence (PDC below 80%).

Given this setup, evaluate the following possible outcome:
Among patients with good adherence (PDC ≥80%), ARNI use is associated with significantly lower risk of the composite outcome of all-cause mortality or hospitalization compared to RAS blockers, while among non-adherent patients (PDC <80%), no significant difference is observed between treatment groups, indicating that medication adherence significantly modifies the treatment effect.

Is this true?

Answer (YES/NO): NO